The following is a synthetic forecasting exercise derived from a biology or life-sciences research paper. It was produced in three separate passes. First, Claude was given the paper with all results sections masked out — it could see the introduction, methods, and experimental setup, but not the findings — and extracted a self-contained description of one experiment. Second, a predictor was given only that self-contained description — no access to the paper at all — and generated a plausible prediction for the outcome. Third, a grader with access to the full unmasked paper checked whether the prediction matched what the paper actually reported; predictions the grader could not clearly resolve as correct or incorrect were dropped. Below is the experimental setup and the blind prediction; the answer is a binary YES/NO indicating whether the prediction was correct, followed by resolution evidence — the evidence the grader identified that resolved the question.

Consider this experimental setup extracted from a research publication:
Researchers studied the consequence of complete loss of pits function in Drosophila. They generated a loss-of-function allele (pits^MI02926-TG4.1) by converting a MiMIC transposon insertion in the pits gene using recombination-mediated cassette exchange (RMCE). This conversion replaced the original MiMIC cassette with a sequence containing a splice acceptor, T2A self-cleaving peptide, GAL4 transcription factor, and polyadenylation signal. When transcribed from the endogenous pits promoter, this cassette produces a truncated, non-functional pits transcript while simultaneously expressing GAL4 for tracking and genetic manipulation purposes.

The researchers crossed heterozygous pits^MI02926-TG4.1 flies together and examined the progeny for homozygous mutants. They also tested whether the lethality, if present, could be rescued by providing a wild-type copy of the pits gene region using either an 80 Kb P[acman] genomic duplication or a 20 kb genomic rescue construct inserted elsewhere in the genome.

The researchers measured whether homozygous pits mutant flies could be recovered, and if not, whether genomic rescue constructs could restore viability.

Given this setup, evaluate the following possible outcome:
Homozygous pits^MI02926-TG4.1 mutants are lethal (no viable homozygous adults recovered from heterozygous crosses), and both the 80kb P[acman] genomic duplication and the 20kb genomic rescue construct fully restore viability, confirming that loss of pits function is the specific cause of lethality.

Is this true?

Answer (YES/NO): YES